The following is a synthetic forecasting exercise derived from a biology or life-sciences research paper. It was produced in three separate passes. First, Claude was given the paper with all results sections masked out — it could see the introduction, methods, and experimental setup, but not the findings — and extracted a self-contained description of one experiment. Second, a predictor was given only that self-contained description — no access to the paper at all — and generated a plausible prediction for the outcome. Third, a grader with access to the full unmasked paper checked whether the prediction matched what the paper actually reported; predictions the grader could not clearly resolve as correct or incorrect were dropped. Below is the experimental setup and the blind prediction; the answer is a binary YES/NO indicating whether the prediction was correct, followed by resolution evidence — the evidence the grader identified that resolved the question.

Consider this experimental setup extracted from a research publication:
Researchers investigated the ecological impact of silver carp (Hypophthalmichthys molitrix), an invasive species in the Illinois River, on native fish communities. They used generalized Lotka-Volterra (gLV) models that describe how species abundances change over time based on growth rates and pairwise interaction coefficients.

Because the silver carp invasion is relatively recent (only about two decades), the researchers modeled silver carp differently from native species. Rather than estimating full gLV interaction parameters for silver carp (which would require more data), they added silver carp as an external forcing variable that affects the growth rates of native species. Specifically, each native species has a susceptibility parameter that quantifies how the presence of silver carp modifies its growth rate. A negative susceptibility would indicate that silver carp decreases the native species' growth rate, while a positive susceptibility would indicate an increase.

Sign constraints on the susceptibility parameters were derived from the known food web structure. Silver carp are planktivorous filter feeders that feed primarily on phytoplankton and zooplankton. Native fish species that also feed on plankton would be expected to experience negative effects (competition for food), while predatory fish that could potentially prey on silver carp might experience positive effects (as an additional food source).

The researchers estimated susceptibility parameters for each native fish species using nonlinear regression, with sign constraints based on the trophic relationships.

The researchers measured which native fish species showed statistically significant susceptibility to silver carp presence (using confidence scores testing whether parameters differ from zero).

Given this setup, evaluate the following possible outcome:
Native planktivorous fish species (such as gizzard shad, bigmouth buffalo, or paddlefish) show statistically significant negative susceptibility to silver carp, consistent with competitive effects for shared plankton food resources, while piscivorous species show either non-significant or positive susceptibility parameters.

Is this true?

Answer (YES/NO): NO